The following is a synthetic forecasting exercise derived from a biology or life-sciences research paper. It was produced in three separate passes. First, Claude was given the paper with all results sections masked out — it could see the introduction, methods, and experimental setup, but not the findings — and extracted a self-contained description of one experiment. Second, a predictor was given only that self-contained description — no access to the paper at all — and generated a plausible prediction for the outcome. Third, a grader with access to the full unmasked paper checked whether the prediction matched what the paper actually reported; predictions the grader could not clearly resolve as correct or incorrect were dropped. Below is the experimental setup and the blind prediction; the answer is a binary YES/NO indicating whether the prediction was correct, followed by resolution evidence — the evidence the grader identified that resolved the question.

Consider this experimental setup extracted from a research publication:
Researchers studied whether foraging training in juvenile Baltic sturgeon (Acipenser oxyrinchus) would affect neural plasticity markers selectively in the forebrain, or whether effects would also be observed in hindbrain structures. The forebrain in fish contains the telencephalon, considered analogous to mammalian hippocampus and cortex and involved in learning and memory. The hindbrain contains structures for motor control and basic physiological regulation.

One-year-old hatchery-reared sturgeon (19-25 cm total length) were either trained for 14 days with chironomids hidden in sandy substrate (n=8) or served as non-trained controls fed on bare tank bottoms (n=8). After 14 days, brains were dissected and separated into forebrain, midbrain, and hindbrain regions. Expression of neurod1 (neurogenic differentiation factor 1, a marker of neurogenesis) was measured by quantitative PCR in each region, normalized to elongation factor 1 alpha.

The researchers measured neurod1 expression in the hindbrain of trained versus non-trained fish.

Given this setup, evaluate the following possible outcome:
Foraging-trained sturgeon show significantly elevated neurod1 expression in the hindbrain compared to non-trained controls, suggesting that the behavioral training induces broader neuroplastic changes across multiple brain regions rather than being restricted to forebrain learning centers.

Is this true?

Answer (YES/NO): YES